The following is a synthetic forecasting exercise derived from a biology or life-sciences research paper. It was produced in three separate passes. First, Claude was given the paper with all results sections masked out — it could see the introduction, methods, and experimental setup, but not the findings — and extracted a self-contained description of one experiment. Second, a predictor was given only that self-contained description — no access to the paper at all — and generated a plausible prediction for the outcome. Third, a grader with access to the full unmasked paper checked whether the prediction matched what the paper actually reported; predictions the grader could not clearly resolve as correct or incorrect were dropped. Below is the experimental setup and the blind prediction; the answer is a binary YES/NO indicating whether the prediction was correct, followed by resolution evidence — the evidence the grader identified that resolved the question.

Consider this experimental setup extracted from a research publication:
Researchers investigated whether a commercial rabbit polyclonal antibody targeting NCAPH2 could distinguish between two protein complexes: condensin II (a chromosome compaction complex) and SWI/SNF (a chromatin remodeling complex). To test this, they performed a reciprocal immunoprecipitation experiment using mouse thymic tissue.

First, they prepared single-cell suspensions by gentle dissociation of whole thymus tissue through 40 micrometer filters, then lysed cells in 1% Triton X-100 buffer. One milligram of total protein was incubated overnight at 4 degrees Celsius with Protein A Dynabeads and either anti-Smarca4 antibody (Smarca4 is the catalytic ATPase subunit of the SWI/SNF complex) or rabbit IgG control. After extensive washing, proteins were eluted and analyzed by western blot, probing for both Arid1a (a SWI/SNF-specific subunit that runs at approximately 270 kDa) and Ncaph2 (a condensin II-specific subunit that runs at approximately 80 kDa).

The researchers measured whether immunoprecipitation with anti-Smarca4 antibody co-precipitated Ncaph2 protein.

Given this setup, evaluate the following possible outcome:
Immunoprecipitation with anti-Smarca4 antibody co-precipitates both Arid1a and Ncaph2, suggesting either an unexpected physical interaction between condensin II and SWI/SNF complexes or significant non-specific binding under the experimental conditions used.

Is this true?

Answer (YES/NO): NO